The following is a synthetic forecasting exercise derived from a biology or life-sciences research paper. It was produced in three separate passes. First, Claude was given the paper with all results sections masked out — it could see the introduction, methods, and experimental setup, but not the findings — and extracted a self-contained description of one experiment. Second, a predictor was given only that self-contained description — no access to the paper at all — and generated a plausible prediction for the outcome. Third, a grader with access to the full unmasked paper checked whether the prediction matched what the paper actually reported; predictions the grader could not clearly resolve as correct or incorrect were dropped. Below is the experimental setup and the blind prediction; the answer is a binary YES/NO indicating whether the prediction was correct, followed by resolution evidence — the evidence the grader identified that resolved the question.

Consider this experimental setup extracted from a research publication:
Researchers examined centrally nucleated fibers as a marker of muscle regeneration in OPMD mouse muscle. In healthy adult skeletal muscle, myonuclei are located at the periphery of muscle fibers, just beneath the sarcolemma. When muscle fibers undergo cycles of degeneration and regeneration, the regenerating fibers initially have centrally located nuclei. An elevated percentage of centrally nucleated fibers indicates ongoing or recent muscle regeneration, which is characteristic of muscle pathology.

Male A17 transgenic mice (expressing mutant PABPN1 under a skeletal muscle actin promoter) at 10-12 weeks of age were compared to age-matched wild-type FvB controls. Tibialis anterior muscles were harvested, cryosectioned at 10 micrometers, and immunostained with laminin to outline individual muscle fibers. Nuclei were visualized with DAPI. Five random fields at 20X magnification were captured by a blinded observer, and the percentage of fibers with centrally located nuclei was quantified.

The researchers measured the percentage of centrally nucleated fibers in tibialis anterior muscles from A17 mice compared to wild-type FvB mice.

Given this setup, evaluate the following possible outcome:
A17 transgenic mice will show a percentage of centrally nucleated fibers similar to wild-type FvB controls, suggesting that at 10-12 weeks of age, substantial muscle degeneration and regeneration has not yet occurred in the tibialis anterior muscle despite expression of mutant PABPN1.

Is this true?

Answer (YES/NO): NO